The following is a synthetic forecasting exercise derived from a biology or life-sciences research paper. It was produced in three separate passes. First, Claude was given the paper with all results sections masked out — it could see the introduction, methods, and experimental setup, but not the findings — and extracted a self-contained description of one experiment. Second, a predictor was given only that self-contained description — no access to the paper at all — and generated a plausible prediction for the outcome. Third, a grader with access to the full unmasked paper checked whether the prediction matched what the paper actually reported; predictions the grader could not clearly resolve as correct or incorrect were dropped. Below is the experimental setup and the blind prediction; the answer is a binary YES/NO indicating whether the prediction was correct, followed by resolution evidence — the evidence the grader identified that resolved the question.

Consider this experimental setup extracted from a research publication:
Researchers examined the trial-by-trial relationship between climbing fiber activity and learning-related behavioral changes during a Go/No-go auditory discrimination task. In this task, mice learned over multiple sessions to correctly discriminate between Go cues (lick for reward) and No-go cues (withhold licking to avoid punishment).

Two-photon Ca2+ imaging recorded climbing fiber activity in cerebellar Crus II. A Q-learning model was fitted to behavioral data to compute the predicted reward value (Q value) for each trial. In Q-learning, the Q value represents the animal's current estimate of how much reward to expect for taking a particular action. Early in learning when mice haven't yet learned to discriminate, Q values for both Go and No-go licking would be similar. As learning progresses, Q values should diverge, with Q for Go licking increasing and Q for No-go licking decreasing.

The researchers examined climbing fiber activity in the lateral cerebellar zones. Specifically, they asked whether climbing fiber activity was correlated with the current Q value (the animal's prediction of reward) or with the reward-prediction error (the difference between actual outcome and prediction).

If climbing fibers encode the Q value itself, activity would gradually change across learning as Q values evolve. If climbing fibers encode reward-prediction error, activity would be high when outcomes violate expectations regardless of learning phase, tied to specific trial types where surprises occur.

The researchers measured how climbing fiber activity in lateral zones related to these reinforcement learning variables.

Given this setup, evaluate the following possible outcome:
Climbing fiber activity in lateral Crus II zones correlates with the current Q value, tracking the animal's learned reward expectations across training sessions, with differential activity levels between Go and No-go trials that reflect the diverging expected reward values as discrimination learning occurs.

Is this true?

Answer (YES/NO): NO